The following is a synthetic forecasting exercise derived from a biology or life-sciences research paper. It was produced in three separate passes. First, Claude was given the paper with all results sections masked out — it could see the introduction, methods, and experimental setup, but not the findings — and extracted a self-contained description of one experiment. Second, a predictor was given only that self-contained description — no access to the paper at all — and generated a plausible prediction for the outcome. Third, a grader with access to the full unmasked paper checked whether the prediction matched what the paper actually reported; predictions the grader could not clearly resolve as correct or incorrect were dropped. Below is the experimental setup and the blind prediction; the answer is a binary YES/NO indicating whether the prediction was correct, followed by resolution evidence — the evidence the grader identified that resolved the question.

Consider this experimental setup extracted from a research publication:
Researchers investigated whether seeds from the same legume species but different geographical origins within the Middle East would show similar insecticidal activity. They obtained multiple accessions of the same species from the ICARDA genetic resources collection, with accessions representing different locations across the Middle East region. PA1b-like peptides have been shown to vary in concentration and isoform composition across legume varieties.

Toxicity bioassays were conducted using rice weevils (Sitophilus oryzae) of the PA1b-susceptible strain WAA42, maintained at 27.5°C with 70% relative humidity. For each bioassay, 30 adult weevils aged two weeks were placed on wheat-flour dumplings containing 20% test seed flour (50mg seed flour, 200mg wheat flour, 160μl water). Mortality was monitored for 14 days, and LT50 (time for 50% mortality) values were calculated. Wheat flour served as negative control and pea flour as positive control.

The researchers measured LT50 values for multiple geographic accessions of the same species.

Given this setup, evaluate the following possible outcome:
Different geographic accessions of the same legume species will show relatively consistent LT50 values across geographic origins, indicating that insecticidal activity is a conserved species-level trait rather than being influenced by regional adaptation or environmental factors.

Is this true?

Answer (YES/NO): NO